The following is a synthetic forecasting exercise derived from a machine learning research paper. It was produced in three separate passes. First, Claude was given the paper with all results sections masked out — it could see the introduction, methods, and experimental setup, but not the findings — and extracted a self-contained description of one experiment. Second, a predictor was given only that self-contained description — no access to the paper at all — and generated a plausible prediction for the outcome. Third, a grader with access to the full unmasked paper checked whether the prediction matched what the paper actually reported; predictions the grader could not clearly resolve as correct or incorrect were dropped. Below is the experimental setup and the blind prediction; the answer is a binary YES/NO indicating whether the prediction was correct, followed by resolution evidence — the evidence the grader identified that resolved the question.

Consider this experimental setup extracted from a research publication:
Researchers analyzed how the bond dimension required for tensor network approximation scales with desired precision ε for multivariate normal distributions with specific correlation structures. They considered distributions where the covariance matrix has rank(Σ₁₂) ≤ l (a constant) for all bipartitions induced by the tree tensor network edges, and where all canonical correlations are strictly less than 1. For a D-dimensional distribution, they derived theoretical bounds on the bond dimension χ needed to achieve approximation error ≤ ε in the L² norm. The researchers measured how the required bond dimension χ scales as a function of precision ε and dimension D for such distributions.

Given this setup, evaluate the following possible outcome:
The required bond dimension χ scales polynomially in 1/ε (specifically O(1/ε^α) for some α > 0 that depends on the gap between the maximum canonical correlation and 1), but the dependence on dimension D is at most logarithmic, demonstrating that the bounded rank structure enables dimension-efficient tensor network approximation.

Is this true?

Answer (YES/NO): NO